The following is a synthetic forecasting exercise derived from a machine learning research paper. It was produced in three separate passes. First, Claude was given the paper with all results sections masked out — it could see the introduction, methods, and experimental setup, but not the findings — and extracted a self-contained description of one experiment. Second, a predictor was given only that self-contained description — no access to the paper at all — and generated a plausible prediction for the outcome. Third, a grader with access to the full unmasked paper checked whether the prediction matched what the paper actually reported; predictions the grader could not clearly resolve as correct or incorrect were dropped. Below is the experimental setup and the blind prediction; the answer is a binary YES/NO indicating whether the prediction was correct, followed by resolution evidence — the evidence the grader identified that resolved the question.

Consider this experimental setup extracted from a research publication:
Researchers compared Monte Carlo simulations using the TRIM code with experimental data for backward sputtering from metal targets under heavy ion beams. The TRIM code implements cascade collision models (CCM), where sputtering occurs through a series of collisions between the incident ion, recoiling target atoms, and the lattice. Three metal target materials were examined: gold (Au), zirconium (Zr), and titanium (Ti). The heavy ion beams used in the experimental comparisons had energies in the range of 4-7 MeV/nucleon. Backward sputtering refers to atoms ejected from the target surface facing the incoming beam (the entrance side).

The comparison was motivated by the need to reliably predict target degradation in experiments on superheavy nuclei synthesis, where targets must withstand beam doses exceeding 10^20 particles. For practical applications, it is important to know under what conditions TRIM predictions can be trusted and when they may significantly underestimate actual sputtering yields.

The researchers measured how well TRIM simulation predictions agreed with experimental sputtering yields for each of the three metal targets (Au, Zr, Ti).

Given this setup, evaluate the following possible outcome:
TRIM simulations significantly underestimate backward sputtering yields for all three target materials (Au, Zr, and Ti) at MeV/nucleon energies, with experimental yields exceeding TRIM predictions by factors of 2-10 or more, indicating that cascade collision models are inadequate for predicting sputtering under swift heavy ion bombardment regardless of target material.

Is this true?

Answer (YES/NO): NO